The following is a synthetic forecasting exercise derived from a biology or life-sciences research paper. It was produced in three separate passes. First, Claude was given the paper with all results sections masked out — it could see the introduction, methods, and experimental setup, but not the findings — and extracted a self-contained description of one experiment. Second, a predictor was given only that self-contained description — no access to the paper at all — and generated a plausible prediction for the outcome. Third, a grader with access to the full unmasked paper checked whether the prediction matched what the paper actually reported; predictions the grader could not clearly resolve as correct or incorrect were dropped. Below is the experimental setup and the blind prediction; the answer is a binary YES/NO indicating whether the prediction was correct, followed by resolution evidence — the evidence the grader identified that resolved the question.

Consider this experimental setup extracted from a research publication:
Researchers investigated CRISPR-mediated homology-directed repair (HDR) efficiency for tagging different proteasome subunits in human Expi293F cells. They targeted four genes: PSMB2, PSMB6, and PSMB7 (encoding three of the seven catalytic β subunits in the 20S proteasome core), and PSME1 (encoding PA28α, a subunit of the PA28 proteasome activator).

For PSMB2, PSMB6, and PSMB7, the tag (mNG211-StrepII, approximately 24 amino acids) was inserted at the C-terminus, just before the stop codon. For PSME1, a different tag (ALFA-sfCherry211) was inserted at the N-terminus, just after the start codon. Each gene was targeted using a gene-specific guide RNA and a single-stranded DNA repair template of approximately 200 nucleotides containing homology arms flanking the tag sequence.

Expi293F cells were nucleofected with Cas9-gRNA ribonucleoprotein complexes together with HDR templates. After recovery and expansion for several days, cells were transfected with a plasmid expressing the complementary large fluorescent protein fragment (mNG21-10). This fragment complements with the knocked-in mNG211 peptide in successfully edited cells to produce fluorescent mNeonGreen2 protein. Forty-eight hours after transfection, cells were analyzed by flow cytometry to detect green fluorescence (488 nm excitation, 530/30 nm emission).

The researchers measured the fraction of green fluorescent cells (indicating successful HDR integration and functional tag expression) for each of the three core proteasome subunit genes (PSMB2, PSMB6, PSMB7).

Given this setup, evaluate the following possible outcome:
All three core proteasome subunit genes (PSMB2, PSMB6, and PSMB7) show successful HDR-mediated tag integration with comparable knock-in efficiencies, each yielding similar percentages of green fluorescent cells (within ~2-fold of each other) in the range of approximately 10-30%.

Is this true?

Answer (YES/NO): NO